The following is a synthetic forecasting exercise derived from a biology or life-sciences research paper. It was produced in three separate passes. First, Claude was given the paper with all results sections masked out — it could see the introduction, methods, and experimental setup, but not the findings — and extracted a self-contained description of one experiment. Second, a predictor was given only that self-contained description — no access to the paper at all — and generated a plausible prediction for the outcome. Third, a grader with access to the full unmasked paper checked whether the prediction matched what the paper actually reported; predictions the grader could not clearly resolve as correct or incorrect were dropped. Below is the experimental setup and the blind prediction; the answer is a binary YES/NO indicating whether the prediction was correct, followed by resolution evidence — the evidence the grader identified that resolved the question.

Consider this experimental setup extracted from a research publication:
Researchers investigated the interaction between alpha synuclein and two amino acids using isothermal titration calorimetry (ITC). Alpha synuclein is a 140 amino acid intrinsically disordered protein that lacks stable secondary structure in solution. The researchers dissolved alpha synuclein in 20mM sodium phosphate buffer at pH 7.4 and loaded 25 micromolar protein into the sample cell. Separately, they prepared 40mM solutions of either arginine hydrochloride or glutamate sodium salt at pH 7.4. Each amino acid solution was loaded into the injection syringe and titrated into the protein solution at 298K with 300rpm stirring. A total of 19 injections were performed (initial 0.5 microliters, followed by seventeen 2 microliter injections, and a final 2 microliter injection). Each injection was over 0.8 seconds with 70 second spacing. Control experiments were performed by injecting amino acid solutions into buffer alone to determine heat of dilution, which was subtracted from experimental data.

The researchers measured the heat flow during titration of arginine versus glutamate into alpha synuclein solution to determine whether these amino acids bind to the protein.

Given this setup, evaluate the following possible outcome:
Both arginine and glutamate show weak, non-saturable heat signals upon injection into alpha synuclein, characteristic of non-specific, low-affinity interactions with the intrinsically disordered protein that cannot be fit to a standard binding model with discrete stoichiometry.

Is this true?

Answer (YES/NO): NO